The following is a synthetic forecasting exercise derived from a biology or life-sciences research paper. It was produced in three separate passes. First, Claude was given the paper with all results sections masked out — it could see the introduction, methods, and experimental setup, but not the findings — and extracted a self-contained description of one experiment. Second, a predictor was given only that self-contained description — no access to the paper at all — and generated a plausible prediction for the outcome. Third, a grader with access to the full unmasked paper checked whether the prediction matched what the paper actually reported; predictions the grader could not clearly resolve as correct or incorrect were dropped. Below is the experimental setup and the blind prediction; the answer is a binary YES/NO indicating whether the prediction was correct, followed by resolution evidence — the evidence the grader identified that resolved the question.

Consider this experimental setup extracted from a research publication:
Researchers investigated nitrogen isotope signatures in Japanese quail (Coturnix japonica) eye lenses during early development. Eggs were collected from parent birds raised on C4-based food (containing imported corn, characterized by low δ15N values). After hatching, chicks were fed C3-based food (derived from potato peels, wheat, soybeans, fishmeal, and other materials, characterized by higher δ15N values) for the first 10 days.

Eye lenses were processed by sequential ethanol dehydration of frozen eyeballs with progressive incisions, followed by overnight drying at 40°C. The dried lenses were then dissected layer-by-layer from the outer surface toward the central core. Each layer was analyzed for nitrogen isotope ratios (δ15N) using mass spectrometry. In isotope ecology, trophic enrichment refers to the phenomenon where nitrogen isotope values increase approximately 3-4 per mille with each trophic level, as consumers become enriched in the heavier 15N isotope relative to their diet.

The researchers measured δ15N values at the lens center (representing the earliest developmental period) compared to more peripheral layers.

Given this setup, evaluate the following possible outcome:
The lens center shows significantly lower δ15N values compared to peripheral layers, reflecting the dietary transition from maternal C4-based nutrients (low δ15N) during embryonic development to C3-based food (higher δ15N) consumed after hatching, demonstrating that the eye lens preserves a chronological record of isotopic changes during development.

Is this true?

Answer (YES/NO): NO